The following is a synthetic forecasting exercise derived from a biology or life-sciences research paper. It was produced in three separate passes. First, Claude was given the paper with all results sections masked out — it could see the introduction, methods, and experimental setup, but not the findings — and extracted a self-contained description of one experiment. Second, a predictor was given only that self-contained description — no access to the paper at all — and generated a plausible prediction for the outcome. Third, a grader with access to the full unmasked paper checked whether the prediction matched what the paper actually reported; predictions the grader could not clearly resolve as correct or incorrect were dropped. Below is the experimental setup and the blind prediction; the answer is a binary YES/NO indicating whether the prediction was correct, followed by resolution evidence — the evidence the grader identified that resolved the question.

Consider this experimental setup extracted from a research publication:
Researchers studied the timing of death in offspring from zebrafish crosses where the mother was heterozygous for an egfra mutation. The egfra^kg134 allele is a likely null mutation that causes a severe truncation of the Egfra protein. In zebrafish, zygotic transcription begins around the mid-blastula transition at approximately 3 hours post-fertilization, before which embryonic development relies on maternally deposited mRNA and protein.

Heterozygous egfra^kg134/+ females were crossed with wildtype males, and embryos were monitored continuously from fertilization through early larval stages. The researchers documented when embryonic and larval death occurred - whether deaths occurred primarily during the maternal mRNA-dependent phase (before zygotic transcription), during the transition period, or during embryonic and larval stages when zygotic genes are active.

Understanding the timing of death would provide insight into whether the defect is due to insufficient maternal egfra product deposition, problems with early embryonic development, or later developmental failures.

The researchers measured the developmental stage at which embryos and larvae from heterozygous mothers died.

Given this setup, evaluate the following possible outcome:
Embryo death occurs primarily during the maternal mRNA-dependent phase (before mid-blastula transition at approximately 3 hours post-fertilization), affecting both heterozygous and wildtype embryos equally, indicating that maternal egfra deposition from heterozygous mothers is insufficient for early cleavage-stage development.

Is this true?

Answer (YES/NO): NO